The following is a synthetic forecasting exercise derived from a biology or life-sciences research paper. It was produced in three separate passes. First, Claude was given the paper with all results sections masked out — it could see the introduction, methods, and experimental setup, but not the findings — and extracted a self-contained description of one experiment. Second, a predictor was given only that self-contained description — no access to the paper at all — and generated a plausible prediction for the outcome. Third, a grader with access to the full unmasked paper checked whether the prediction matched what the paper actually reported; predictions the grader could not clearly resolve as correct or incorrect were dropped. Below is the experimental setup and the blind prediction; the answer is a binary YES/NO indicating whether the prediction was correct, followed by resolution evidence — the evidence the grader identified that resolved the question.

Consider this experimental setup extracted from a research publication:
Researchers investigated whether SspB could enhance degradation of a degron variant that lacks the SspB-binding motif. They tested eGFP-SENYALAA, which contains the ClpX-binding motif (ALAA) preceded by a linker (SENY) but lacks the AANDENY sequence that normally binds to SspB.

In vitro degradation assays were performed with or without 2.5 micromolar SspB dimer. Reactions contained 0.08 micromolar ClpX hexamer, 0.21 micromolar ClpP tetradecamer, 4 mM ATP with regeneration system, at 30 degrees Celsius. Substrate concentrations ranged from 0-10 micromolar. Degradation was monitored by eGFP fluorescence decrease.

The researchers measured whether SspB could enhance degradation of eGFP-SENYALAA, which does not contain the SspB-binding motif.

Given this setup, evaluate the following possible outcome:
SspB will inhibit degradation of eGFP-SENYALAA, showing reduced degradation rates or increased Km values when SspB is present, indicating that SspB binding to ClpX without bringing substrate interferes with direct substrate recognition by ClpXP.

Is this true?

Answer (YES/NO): NO